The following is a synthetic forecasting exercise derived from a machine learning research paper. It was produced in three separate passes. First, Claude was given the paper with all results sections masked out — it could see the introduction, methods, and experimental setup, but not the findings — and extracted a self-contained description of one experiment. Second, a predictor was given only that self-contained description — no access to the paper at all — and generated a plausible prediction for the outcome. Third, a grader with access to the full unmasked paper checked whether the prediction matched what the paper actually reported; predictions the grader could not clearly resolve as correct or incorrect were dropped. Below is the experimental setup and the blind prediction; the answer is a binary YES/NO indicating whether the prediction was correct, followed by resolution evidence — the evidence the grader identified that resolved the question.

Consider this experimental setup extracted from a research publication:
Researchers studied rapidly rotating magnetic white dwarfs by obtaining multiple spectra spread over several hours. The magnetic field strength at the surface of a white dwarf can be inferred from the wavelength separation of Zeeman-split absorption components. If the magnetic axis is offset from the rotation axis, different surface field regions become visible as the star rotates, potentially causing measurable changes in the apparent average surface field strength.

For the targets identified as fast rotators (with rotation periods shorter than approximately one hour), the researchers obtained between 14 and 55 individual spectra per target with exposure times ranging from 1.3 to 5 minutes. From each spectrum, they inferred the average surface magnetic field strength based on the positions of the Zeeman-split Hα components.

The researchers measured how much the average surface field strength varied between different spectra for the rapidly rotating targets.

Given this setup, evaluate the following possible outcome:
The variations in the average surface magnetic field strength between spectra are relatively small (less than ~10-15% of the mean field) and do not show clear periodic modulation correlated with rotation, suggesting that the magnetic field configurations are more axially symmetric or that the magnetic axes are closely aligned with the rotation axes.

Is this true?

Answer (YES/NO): NO